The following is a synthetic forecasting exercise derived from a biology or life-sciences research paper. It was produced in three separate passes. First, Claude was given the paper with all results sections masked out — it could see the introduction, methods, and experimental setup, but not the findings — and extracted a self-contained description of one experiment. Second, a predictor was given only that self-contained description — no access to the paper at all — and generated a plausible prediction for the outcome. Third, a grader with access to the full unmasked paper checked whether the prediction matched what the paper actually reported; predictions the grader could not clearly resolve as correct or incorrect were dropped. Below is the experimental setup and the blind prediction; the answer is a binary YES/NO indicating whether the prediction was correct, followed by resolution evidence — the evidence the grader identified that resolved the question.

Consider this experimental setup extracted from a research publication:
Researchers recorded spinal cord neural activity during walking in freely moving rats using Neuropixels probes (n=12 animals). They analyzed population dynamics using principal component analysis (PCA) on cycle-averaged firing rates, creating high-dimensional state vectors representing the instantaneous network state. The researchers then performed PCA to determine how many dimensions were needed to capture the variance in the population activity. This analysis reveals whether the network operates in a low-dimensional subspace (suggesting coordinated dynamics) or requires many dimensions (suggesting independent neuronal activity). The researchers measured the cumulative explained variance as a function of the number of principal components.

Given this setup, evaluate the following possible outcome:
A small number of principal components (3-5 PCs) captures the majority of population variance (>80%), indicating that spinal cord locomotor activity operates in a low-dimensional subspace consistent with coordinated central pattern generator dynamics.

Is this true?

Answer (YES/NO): YES